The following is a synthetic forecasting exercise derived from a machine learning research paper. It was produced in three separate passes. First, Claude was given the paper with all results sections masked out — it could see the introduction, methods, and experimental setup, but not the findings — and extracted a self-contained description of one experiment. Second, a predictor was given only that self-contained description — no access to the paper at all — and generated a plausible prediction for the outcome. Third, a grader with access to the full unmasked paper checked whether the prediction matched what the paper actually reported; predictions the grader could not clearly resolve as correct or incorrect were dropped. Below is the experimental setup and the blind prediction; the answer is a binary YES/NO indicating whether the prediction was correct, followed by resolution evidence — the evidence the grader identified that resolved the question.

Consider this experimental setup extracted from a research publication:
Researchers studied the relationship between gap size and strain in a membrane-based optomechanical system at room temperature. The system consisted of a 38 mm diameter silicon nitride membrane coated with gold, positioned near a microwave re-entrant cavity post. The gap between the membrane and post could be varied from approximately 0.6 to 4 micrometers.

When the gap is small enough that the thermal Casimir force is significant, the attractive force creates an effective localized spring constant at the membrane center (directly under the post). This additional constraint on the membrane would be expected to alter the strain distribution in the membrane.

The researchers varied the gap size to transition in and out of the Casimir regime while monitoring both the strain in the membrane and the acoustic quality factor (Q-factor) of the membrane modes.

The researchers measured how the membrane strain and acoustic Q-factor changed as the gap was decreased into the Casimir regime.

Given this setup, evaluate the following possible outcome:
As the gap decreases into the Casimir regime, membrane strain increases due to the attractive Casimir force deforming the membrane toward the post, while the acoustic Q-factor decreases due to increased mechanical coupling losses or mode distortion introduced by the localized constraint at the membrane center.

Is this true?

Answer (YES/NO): NO